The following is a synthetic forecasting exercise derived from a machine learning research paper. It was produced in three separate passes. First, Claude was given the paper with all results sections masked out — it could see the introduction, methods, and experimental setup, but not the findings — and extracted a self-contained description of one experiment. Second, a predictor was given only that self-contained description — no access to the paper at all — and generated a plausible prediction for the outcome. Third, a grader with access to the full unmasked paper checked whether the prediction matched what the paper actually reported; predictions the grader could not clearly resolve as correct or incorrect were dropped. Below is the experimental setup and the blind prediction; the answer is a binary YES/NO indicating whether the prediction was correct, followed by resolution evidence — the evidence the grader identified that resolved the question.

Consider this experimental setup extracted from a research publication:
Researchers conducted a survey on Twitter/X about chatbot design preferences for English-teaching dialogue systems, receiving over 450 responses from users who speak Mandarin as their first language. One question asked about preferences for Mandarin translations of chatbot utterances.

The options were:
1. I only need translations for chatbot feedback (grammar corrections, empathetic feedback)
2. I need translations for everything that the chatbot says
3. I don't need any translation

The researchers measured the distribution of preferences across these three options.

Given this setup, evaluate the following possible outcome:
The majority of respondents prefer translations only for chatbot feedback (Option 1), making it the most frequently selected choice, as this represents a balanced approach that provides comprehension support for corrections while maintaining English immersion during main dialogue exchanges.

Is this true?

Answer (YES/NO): NO